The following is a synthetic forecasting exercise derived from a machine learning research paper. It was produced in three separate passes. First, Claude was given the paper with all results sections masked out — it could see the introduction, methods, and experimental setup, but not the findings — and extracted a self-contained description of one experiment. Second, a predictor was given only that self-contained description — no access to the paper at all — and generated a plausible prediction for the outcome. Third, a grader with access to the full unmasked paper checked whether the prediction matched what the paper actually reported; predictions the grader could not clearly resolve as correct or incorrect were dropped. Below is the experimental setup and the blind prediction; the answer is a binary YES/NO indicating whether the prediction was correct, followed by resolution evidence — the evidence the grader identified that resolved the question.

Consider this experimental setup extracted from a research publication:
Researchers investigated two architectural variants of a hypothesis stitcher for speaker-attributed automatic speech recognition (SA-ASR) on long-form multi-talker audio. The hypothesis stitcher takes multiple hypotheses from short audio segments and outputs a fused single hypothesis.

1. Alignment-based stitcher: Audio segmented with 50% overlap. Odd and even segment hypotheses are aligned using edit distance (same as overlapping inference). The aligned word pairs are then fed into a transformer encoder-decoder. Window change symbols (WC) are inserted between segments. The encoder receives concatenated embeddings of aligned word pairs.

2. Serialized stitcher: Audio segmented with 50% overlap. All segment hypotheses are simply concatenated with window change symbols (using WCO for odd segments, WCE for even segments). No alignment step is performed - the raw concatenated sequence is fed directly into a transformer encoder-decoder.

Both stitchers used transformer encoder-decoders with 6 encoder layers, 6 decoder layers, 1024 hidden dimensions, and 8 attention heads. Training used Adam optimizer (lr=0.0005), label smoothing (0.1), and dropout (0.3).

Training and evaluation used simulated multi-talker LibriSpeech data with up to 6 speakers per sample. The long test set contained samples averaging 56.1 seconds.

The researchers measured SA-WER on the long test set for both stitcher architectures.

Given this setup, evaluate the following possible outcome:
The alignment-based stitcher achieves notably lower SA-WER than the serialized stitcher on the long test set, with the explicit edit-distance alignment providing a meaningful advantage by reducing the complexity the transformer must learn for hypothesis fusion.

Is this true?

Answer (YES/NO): NO